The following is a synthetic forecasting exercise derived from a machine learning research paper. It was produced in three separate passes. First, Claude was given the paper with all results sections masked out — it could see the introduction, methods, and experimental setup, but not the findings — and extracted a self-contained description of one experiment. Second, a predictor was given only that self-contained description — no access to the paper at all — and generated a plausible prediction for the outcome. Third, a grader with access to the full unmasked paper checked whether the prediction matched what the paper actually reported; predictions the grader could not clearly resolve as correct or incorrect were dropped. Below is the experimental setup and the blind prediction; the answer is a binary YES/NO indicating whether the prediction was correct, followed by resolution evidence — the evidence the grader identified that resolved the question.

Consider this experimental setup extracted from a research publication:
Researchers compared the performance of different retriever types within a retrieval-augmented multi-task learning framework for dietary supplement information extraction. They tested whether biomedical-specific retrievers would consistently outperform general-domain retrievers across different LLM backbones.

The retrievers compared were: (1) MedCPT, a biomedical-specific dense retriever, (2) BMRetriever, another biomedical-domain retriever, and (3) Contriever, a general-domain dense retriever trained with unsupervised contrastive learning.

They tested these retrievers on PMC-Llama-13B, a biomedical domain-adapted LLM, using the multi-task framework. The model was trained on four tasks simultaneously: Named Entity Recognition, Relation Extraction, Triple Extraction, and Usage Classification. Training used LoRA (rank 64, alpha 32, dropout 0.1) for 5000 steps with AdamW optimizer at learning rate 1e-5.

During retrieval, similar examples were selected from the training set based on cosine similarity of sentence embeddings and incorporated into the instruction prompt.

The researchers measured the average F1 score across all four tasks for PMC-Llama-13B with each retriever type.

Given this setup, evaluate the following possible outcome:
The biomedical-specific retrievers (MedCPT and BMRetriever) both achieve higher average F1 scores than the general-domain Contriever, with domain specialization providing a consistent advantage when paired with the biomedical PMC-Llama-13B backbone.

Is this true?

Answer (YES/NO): NO